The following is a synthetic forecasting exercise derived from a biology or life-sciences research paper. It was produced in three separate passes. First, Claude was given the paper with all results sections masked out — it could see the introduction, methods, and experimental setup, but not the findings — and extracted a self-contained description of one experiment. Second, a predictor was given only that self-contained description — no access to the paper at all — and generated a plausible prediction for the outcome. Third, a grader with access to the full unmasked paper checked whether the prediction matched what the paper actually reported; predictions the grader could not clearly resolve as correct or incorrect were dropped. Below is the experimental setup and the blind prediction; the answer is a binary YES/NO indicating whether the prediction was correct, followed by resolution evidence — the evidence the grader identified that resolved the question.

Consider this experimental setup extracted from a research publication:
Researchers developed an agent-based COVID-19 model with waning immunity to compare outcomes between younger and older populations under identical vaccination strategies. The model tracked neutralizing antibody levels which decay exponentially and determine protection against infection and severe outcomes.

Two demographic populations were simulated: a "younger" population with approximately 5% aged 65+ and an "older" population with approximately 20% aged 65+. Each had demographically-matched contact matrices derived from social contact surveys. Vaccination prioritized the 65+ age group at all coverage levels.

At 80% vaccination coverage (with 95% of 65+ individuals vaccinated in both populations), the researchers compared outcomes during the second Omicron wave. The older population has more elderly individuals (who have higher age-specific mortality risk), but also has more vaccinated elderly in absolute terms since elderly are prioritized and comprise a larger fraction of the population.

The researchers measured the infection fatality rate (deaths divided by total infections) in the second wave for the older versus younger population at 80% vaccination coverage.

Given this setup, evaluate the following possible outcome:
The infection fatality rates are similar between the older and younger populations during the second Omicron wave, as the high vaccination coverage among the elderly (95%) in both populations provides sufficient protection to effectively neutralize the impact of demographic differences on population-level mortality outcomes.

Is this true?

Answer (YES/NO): NO